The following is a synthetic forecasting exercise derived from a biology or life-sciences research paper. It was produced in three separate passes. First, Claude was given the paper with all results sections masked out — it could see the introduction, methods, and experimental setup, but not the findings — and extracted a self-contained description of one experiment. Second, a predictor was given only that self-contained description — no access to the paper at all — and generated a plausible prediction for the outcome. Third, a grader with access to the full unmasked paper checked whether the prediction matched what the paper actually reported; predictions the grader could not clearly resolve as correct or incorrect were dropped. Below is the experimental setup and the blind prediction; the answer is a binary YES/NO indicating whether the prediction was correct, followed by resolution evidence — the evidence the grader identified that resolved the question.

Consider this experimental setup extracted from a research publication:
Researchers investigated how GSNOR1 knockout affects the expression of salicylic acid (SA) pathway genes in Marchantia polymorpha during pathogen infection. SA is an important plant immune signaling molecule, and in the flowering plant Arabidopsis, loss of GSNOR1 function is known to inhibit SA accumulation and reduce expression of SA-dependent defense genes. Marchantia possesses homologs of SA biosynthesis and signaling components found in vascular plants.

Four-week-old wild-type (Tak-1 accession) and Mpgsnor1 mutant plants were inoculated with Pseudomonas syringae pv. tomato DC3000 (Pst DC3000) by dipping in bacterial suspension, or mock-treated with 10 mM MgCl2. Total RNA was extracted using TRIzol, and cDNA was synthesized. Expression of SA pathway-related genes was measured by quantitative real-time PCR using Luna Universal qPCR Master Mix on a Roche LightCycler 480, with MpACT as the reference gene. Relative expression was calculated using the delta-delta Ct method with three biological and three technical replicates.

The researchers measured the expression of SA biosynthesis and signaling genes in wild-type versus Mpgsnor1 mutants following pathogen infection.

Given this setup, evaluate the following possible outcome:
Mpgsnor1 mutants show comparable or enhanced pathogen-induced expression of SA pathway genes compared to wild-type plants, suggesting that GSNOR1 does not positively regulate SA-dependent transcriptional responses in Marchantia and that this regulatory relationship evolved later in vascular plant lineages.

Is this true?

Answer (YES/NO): NO